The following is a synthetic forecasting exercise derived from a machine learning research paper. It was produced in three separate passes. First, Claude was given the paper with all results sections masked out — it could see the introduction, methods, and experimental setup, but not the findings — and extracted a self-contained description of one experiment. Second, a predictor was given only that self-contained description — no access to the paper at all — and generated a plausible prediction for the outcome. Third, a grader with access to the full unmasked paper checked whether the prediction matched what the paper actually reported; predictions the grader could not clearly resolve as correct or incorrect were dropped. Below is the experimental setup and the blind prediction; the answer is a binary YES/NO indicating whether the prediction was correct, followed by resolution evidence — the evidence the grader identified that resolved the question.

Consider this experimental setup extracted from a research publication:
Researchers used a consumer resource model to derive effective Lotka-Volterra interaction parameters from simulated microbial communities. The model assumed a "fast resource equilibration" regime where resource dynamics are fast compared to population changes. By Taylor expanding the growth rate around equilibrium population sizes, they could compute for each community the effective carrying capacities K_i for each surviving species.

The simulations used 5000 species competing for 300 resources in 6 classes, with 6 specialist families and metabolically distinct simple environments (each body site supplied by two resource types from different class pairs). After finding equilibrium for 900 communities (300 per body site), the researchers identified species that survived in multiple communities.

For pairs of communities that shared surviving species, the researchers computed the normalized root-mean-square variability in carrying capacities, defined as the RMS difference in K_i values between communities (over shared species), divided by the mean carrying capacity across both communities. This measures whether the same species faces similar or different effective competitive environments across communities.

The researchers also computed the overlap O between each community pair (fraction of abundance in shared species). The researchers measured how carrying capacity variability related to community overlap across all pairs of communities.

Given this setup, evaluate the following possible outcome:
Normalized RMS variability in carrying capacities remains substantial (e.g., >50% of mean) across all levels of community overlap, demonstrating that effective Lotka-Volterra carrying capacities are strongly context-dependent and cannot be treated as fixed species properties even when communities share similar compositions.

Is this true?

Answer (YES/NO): NO